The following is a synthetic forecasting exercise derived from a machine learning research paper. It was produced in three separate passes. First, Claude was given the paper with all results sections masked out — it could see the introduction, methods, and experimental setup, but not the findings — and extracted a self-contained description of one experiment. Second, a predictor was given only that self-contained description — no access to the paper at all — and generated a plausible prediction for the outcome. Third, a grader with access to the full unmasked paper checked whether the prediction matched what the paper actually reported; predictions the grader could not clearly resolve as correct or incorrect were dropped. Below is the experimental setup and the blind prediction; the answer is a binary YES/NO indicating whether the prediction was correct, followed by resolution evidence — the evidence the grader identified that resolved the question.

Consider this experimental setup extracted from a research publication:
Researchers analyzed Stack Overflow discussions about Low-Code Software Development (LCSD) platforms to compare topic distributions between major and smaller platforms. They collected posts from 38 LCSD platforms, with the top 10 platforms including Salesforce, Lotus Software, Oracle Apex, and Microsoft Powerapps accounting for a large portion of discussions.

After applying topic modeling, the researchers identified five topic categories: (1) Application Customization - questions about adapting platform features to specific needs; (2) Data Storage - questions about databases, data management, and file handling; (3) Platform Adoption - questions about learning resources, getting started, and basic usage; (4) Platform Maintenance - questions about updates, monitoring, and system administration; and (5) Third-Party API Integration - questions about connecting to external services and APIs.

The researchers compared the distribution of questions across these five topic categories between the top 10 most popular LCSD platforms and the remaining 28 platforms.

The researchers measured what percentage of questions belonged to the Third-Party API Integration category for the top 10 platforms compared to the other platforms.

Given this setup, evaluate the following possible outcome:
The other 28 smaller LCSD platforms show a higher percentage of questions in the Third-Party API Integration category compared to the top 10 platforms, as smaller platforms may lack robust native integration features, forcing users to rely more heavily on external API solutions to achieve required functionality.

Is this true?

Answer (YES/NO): NO